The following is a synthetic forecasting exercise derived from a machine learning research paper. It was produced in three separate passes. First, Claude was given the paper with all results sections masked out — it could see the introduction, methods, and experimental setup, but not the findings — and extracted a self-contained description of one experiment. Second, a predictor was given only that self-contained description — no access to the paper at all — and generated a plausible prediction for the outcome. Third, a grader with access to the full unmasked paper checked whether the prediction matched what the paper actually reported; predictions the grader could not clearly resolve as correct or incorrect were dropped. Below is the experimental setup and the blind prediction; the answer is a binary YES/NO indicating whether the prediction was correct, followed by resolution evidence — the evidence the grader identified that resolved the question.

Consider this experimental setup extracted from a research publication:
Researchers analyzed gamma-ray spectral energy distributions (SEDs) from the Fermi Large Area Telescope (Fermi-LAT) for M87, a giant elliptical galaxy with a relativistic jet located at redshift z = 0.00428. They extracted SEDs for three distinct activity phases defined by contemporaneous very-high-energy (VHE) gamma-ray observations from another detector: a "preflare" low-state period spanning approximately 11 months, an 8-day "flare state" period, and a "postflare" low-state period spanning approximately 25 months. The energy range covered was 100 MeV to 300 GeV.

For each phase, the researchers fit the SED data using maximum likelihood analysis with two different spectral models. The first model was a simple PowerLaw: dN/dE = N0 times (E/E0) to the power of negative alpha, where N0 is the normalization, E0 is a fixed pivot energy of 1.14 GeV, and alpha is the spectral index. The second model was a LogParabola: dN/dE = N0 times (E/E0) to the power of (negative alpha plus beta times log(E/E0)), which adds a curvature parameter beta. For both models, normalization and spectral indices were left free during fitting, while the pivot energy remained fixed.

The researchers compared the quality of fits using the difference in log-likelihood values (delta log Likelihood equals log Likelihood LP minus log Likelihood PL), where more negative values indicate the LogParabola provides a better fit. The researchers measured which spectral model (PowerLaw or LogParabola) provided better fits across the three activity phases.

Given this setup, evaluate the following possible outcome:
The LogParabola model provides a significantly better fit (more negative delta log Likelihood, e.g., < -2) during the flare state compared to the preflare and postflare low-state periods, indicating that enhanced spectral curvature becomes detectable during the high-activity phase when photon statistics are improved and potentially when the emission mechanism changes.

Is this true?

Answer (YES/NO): NO